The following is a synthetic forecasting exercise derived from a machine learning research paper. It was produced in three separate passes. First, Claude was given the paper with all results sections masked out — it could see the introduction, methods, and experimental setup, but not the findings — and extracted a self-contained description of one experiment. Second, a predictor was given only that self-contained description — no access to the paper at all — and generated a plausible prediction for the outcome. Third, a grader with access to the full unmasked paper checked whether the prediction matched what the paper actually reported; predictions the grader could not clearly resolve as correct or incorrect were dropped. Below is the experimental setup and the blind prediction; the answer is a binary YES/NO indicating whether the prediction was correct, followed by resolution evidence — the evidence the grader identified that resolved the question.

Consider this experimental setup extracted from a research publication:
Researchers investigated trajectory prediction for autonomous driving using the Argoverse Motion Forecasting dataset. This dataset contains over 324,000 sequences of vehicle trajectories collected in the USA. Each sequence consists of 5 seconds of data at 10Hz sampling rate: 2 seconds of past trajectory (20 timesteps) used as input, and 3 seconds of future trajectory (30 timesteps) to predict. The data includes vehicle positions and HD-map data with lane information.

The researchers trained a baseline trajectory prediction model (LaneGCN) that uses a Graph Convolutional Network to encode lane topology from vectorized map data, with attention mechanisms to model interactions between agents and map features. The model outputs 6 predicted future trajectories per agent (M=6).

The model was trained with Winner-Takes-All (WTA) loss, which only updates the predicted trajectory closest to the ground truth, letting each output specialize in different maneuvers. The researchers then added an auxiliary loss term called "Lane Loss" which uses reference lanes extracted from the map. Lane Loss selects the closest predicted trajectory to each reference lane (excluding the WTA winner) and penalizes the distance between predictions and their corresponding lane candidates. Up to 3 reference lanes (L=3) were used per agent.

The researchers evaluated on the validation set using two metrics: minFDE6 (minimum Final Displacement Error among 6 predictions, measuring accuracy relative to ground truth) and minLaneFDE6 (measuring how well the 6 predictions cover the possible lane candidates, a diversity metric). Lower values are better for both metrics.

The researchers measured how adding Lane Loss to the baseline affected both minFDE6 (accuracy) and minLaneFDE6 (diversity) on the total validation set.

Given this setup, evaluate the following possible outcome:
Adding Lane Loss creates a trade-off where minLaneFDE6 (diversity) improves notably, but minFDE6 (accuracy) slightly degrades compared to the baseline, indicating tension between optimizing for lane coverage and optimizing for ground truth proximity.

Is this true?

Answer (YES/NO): YES